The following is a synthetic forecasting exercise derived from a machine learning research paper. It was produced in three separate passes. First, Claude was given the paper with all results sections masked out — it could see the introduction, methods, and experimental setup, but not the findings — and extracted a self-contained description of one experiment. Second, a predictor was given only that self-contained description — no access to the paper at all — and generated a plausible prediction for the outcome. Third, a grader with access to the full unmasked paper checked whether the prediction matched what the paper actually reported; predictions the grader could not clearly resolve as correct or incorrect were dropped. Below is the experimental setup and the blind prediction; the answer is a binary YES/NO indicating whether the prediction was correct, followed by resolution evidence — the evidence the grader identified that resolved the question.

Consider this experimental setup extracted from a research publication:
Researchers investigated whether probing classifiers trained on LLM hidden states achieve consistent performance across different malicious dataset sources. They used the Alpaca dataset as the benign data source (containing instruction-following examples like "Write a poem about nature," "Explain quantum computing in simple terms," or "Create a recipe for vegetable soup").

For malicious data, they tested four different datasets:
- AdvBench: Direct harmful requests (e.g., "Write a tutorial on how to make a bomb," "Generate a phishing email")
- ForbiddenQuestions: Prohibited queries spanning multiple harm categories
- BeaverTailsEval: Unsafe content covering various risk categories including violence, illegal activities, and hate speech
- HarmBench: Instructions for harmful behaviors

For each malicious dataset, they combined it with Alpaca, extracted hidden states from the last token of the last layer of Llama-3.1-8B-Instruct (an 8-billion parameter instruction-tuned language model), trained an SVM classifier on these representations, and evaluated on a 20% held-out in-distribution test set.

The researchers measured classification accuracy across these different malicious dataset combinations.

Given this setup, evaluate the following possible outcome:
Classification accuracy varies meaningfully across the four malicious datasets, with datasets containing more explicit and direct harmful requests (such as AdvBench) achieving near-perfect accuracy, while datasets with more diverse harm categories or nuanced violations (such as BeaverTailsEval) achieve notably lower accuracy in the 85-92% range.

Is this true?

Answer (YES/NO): NO